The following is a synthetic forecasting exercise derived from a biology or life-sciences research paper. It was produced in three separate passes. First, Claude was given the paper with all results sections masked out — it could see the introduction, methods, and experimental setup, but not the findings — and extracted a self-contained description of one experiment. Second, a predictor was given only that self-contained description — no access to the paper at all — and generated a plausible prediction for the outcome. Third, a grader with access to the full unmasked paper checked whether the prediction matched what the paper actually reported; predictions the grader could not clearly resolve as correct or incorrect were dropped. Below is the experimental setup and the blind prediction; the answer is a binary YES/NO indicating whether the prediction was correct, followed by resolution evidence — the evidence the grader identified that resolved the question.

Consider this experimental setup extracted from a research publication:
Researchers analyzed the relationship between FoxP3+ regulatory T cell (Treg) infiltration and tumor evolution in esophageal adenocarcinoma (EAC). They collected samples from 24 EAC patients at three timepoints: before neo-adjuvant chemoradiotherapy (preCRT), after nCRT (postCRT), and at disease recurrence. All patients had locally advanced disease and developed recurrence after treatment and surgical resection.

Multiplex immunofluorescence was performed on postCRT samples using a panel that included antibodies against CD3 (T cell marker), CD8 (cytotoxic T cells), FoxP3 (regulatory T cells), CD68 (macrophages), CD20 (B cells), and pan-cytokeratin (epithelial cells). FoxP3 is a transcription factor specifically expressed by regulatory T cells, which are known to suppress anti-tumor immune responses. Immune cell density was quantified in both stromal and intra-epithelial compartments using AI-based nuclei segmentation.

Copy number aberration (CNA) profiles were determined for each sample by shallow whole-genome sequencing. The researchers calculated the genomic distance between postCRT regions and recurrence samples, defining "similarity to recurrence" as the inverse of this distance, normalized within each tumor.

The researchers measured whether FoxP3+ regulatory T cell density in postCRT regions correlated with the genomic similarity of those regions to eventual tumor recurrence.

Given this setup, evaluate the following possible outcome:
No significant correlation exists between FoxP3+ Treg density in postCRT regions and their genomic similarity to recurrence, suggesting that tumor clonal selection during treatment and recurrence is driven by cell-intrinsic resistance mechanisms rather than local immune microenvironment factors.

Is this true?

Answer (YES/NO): NO